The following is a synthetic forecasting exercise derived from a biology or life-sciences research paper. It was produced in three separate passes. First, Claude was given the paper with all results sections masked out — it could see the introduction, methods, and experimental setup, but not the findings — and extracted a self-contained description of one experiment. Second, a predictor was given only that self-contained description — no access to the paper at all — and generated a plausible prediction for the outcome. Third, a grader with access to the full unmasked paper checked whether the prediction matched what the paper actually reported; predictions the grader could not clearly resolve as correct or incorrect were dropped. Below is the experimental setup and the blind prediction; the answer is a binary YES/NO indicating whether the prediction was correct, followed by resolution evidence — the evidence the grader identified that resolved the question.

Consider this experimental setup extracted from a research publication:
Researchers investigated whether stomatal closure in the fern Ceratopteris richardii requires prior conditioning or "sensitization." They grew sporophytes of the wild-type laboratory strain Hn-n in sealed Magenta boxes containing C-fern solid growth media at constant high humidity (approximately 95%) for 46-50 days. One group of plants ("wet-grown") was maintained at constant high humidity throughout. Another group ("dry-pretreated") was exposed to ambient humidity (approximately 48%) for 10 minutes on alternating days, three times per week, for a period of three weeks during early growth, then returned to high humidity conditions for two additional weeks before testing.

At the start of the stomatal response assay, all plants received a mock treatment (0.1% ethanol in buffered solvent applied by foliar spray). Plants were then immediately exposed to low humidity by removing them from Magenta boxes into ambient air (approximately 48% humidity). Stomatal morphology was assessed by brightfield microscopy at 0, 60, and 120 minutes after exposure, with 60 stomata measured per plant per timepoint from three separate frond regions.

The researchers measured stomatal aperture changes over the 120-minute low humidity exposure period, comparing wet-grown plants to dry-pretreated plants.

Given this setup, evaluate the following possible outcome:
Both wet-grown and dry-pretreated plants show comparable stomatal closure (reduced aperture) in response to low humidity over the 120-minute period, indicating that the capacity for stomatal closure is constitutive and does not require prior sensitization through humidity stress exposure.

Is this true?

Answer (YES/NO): NO